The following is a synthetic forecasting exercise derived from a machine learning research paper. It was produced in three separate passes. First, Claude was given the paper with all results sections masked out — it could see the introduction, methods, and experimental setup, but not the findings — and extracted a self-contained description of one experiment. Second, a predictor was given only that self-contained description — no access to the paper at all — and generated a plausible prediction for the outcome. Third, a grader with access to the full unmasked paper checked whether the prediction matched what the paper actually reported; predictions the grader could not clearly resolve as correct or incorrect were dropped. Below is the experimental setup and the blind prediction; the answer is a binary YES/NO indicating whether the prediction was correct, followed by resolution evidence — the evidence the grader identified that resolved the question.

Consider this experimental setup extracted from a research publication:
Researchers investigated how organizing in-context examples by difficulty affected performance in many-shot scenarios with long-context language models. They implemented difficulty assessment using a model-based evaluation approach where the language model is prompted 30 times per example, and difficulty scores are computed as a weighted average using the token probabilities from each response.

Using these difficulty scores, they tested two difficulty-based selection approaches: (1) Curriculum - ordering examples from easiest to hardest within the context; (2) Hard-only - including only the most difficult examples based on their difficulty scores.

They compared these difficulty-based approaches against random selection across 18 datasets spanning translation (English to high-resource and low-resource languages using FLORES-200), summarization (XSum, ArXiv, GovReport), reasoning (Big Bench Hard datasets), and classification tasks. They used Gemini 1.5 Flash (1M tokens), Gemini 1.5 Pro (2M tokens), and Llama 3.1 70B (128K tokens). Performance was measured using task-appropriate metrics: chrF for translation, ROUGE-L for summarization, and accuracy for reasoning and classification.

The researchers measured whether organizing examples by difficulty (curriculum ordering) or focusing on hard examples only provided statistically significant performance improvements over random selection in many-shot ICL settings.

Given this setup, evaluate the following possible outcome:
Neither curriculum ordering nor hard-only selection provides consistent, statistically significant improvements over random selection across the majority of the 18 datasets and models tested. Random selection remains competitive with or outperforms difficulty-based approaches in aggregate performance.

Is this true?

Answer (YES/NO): YES